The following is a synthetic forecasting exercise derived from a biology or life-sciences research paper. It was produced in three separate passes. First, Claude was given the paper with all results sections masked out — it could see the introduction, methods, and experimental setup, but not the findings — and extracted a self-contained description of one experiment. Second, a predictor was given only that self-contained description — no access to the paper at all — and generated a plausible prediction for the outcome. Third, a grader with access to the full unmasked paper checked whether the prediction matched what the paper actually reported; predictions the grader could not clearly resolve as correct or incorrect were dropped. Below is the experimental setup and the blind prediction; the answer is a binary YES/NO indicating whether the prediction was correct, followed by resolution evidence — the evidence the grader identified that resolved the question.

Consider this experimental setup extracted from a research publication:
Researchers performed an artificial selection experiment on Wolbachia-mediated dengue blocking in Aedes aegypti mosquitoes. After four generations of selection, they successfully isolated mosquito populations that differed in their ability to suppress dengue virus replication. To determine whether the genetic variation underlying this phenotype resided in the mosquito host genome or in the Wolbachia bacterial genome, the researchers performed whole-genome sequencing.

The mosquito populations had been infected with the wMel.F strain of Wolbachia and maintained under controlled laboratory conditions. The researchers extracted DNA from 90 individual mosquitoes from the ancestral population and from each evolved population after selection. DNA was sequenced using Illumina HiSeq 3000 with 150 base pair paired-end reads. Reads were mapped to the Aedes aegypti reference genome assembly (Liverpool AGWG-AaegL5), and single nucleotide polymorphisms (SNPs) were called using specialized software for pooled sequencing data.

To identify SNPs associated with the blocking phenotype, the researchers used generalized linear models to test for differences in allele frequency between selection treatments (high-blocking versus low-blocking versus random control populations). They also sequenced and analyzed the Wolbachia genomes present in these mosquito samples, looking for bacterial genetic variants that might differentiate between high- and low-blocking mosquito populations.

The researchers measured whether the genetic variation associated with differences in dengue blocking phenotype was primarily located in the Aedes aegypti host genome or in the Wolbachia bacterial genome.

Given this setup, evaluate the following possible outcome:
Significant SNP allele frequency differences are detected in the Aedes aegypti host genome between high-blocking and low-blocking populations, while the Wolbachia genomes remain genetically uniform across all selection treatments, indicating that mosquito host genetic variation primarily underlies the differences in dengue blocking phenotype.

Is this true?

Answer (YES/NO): YES